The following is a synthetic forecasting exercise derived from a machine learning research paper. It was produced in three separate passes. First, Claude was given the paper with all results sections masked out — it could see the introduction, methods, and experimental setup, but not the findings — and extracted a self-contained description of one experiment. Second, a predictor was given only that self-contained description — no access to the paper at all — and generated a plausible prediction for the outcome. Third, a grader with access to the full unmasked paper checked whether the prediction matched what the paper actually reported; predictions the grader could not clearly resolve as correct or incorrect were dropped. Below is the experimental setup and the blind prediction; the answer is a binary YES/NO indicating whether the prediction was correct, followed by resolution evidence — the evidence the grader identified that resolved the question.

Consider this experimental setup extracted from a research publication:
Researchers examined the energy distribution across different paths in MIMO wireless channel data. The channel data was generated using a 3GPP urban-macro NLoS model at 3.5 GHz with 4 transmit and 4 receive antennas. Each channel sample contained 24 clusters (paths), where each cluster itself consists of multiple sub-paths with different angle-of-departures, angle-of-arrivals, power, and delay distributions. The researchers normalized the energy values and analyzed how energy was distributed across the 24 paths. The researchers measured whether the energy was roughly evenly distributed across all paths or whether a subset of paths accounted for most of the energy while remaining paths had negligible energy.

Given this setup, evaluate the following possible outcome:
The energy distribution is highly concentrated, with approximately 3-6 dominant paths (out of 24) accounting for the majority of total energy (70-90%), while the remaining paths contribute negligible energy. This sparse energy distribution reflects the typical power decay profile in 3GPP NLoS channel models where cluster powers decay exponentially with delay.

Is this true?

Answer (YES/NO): NO